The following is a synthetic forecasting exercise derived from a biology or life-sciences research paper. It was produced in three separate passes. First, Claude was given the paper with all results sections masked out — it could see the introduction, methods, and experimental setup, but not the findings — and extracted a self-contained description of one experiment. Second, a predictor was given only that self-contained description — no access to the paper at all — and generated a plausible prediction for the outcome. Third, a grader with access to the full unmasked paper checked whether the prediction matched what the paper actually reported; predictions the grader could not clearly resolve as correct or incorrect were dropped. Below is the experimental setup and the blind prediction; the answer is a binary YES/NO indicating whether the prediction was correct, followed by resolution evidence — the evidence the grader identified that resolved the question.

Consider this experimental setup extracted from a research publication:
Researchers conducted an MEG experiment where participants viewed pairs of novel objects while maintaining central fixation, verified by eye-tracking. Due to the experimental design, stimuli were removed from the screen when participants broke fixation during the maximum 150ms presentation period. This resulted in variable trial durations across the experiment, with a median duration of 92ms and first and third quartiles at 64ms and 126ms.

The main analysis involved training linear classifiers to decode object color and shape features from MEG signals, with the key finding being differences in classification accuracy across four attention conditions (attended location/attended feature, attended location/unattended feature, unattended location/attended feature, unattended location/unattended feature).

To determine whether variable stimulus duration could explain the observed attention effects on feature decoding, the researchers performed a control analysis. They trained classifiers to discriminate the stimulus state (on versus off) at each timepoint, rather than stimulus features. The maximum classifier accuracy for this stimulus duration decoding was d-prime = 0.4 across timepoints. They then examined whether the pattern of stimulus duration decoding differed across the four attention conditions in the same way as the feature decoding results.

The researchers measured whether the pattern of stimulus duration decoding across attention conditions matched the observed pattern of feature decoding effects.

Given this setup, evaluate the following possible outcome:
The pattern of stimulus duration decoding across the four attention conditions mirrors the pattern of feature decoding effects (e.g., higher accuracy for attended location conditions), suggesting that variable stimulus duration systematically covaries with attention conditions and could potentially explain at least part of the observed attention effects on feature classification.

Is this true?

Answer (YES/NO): NO